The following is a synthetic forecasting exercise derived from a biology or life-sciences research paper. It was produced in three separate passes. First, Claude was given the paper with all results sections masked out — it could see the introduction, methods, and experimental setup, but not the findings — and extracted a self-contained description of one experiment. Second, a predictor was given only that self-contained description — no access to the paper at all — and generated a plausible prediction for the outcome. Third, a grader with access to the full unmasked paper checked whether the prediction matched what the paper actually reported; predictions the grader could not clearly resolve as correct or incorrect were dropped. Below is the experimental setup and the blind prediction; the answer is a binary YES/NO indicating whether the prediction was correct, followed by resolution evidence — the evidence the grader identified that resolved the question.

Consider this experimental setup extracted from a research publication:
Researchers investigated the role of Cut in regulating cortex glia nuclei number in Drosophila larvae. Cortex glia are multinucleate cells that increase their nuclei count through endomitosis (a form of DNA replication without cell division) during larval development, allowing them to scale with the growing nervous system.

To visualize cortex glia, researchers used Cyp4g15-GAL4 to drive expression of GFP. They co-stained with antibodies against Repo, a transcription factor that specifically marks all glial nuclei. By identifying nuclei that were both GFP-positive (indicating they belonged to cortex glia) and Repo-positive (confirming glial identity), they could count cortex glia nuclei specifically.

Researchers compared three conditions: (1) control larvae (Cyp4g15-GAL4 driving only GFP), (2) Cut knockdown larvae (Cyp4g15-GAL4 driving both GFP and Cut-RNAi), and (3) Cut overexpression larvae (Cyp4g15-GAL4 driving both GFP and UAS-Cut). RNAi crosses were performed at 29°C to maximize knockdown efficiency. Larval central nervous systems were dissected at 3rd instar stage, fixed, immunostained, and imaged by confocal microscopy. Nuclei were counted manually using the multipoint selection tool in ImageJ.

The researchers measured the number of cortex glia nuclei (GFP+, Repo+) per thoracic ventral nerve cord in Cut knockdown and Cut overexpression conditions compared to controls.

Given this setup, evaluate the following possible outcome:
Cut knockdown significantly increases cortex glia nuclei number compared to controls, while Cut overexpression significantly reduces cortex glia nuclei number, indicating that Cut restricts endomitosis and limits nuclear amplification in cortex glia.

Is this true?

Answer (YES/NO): NO